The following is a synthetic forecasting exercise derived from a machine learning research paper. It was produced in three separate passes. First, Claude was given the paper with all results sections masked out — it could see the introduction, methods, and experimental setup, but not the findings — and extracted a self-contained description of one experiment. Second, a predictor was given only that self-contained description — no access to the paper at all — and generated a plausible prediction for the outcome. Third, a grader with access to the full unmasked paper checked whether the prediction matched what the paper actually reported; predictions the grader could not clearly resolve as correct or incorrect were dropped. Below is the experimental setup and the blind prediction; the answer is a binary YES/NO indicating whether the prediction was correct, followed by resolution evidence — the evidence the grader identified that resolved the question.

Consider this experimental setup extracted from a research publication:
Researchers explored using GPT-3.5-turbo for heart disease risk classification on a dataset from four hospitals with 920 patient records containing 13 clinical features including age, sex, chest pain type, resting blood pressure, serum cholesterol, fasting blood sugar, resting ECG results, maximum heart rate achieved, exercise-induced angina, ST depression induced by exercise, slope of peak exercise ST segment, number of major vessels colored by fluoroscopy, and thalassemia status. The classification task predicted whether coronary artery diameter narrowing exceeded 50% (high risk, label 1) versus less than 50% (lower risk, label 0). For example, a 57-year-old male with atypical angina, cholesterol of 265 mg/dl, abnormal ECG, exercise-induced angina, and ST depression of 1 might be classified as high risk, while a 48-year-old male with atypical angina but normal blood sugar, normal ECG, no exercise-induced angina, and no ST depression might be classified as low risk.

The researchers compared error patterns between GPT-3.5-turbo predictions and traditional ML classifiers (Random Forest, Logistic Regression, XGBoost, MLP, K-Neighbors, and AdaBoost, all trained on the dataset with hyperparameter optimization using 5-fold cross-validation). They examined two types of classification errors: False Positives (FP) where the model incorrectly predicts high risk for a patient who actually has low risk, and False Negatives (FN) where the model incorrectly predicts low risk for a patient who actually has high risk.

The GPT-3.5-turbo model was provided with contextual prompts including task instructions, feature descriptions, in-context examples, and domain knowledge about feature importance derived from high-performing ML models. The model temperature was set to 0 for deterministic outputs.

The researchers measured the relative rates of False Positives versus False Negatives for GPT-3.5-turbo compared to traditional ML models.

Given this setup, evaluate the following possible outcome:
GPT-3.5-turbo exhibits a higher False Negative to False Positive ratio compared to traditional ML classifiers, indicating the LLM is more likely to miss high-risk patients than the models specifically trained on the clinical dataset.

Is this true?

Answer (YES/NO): NO